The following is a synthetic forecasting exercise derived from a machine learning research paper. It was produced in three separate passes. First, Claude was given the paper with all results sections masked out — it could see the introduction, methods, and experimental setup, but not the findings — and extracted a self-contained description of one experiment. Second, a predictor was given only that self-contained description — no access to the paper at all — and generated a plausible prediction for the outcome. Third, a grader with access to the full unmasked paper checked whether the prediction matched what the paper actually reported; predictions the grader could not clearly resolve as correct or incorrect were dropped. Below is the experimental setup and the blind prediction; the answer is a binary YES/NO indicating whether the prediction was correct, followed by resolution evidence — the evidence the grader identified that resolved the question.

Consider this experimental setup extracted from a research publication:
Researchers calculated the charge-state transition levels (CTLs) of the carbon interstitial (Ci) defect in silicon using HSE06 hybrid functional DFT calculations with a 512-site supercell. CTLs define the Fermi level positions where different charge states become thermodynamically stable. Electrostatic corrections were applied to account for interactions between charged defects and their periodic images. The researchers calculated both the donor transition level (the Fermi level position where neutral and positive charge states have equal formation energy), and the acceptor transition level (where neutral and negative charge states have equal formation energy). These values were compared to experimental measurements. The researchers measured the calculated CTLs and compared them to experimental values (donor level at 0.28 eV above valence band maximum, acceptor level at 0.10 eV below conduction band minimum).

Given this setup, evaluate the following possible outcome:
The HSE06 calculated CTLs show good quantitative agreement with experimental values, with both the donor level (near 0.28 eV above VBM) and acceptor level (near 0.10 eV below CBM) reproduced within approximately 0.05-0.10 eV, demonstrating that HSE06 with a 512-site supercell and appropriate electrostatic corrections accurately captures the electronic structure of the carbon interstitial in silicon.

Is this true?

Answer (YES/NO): YES